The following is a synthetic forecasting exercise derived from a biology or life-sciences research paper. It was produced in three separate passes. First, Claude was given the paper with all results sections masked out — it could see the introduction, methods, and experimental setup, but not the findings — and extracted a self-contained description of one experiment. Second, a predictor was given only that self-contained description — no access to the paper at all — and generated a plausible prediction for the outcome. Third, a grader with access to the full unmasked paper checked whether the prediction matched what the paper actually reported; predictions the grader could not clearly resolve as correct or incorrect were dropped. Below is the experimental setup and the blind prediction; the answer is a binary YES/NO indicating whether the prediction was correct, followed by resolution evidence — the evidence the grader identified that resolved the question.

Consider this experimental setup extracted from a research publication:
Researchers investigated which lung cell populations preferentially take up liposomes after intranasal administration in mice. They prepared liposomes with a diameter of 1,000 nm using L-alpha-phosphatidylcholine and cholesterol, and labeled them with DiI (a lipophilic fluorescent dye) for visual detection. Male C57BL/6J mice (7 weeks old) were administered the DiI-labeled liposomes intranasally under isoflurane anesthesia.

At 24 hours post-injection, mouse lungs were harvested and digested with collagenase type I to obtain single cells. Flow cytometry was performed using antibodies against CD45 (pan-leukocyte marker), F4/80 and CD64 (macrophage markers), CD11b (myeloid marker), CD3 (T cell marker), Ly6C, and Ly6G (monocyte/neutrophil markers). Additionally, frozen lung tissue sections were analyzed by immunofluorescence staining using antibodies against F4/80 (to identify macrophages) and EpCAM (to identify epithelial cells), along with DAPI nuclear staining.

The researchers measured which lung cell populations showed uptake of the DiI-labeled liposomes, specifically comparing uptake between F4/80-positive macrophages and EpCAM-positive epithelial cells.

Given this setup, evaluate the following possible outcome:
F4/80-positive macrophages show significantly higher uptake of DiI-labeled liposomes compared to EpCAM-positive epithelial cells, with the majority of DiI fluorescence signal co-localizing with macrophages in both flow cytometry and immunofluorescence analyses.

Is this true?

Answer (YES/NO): YES